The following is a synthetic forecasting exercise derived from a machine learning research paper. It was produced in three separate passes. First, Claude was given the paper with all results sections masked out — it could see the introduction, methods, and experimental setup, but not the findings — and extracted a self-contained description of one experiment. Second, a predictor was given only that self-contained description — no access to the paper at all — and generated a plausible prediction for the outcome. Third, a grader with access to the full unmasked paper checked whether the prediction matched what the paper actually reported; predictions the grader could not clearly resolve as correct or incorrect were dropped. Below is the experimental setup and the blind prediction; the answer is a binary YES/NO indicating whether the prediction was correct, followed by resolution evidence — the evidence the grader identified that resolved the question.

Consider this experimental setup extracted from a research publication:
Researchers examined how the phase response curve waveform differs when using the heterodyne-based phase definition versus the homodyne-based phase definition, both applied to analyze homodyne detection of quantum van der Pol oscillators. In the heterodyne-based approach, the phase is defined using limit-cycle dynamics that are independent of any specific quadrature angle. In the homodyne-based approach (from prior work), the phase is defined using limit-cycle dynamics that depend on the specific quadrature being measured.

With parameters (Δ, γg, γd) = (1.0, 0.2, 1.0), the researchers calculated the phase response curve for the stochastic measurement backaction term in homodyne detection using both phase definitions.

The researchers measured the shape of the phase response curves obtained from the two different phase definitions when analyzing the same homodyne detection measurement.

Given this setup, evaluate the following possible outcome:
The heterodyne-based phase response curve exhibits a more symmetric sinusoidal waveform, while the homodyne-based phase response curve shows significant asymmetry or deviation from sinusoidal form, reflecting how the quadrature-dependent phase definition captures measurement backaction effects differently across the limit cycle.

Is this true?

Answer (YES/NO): YES